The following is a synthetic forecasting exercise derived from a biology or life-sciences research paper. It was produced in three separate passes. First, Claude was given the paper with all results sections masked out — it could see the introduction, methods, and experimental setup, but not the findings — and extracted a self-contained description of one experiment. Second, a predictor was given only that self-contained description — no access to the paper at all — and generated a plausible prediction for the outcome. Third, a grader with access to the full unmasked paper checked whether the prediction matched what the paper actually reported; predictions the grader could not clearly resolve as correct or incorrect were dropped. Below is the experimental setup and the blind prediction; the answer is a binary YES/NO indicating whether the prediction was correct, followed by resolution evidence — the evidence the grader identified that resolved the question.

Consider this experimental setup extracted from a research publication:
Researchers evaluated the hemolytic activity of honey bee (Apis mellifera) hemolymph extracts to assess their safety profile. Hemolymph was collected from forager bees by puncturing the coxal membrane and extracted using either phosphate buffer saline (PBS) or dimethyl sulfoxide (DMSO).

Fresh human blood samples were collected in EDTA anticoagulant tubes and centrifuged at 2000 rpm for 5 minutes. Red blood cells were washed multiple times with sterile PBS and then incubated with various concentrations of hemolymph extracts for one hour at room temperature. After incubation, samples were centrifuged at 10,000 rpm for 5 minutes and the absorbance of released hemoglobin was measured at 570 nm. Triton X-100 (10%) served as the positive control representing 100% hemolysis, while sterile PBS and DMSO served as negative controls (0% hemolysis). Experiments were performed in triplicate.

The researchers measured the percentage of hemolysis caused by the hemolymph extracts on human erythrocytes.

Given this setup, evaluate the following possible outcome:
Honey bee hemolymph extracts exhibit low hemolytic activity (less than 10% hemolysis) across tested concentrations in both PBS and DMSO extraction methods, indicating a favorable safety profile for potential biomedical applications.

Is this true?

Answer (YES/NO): NO